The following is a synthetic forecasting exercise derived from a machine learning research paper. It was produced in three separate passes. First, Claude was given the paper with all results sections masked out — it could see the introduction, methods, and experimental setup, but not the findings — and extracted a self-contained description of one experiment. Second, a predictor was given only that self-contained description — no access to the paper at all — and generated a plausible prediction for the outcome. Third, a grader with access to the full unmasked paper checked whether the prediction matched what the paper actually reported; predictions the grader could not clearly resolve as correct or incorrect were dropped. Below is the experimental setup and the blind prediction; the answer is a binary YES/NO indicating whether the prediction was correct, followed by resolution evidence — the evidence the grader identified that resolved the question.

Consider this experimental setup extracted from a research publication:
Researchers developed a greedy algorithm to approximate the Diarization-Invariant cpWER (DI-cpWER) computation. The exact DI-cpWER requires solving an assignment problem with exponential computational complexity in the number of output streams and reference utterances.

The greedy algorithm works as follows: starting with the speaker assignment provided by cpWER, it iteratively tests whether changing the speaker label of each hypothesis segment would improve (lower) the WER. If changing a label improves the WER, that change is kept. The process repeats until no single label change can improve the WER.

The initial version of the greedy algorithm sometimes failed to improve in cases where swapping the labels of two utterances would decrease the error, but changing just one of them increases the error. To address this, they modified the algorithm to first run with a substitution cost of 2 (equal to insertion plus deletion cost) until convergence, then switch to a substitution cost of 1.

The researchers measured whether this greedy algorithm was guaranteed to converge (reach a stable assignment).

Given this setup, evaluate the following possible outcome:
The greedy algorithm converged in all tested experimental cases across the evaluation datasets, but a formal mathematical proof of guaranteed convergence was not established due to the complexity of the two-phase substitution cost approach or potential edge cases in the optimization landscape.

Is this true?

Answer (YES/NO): NO